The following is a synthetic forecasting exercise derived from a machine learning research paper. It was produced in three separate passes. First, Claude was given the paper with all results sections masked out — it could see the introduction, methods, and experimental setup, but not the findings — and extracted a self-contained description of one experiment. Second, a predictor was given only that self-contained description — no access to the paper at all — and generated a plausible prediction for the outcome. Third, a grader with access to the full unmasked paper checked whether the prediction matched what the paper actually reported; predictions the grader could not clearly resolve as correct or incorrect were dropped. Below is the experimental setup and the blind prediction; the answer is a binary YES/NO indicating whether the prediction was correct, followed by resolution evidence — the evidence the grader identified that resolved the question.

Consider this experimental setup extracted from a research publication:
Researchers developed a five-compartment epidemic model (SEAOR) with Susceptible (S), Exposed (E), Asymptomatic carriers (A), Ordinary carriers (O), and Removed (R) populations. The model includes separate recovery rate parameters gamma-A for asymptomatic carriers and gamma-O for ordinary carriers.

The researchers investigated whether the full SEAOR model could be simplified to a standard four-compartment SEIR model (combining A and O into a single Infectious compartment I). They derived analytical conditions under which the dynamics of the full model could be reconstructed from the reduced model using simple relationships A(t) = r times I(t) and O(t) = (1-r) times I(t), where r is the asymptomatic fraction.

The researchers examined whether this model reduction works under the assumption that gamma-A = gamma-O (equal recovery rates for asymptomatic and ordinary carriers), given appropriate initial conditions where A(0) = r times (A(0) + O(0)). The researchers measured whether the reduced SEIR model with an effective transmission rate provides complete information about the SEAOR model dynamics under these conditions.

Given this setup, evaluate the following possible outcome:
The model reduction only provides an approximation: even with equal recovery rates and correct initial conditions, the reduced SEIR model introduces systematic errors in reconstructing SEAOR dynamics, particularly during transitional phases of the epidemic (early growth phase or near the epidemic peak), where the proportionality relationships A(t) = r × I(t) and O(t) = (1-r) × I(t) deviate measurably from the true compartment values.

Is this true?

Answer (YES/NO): NO